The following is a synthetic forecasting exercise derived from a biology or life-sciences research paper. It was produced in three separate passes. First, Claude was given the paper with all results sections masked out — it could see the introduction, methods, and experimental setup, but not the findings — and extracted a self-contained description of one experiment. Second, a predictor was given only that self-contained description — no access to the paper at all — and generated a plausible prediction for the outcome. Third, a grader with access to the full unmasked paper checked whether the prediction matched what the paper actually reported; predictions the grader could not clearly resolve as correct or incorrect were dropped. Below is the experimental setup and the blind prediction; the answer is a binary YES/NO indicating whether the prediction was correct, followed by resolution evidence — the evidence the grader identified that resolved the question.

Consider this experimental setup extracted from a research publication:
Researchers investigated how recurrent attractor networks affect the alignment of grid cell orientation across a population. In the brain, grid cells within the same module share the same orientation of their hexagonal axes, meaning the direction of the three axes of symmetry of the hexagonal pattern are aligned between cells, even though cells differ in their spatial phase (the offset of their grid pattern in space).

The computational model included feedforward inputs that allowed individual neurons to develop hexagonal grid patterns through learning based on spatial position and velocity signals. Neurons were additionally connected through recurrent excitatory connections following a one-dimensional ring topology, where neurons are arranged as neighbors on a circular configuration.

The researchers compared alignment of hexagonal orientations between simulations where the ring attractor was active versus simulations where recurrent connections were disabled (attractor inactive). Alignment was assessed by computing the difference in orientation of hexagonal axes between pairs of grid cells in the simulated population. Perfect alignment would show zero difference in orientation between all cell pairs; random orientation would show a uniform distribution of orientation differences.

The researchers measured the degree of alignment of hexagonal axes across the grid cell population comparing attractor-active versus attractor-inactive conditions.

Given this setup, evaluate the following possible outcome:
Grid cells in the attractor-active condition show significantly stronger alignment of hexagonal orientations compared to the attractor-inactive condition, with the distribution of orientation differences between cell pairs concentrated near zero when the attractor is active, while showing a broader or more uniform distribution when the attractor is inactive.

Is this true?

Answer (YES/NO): YES